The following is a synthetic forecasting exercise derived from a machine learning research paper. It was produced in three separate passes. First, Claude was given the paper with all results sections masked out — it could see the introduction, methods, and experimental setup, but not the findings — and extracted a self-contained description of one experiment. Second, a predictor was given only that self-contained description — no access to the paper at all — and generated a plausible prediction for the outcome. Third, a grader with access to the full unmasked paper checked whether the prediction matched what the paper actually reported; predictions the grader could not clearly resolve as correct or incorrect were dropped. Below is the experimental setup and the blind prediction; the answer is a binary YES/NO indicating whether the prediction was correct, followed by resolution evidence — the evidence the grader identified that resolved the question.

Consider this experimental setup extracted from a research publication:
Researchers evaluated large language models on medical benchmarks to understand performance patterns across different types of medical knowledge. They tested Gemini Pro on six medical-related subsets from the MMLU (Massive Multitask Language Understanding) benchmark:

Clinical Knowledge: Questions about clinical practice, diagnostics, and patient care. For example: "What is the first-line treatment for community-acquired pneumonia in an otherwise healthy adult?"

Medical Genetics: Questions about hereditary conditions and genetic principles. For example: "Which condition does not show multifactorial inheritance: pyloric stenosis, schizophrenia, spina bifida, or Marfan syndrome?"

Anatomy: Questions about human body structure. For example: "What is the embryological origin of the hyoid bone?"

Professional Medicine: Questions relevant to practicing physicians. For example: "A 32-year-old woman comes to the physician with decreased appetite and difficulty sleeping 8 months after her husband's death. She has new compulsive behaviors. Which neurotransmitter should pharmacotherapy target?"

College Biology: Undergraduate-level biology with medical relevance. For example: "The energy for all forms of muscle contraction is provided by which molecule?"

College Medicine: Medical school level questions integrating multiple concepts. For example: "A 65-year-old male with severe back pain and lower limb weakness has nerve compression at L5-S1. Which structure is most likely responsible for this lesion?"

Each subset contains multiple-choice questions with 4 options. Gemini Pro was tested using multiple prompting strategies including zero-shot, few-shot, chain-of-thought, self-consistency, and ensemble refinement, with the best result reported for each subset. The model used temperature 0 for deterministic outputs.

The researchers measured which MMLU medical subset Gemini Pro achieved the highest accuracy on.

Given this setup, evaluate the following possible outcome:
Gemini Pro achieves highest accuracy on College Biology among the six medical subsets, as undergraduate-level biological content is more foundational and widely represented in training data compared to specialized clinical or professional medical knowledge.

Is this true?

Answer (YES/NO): YES